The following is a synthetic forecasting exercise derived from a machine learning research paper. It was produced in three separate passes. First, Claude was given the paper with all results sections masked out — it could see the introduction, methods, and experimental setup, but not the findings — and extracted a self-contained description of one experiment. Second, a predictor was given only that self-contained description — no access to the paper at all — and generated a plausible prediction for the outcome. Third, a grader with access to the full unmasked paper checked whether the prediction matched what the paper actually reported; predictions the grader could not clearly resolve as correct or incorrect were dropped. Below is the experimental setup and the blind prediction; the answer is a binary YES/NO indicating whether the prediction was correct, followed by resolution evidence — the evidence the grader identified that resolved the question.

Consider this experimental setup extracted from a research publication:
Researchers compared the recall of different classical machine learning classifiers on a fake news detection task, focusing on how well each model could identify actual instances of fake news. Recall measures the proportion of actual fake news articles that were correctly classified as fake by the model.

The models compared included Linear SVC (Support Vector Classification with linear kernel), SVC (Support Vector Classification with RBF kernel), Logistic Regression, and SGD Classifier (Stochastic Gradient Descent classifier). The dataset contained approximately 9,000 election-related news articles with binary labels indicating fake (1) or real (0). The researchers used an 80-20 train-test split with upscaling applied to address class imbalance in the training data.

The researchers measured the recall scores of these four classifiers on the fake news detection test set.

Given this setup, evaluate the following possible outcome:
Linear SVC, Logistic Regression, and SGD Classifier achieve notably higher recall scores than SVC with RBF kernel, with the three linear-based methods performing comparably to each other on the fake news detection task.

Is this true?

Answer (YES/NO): NO